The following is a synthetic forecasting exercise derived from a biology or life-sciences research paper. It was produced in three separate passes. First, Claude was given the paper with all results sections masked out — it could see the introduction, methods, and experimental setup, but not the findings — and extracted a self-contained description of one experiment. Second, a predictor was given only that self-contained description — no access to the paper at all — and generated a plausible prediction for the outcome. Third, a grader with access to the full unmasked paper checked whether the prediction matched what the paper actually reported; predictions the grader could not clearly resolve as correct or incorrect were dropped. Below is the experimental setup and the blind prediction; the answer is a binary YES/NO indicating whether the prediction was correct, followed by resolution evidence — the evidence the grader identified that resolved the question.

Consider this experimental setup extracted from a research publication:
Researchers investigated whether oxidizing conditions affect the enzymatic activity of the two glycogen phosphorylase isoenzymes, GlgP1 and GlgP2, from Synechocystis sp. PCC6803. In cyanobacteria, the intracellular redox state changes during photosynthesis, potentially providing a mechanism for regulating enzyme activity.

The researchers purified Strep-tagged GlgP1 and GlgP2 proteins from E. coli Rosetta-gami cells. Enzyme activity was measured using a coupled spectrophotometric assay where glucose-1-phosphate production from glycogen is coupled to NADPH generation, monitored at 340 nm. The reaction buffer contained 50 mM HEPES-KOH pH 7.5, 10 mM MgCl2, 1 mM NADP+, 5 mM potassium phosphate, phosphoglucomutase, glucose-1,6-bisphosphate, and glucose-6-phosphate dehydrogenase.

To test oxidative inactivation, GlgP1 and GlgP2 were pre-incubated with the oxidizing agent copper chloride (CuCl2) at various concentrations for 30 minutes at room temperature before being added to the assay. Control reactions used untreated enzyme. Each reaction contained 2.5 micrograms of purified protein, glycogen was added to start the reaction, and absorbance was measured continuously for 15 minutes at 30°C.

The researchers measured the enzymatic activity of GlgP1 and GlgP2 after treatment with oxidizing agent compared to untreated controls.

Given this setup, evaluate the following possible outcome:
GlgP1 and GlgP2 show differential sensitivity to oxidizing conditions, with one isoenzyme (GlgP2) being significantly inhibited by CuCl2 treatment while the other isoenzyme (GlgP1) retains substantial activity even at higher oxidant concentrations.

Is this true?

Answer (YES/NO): NO